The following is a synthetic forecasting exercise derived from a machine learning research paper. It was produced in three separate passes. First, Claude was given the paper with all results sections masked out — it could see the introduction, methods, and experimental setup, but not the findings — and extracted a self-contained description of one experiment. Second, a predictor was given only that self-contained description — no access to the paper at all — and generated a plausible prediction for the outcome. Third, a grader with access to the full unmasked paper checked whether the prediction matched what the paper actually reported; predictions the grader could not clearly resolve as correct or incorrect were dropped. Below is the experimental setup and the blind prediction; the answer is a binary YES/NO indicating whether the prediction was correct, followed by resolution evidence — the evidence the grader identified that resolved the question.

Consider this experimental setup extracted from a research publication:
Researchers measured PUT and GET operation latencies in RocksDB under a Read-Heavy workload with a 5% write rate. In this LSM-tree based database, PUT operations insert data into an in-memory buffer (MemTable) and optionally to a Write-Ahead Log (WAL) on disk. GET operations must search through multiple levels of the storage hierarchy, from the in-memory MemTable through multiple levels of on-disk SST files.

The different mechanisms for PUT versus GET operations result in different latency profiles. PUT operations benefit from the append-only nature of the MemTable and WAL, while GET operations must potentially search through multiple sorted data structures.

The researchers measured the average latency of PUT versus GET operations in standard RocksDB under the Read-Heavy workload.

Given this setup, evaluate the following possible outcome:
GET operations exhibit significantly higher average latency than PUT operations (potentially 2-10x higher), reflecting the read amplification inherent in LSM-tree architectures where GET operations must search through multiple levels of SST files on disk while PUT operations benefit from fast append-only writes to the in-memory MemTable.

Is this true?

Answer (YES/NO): YES